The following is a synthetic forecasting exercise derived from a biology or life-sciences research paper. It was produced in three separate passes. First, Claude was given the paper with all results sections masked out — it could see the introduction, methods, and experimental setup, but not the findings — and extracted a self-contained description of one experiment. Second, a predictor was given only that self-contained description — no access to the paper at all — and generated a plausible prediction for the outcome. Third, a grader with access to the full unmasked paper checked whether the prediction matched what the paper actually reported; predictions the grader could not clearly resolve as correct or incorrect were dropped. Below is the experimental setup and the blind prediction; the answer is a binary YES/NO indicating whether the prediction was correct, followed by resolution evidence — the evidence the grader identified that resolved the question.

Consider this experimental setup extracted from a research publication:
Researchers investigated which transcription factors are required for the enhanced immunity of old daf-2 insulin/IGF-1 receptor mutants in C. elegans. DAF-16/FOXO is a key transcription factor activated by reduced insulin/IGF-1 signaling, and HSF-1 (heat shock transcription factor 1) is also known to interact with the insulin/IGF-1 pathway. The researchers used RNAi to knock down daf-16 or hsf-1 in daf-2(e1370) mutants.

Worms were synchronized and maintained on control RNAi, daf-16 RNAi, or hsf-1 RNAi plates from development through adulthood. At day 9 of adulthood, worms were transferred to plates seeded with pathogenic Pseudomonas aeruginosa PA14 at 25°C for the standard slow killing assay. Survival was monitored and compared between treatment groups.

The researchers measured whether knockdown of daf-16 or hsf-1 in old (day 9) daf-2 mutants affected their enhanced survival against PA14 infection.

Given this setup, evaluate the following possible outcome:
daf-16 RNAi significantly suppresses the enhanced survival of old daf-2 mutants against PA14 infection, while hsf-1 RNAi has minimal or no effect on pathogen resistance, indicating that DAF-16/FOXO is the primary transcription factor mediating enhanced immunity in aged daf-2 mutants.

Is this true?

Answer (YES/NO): NO